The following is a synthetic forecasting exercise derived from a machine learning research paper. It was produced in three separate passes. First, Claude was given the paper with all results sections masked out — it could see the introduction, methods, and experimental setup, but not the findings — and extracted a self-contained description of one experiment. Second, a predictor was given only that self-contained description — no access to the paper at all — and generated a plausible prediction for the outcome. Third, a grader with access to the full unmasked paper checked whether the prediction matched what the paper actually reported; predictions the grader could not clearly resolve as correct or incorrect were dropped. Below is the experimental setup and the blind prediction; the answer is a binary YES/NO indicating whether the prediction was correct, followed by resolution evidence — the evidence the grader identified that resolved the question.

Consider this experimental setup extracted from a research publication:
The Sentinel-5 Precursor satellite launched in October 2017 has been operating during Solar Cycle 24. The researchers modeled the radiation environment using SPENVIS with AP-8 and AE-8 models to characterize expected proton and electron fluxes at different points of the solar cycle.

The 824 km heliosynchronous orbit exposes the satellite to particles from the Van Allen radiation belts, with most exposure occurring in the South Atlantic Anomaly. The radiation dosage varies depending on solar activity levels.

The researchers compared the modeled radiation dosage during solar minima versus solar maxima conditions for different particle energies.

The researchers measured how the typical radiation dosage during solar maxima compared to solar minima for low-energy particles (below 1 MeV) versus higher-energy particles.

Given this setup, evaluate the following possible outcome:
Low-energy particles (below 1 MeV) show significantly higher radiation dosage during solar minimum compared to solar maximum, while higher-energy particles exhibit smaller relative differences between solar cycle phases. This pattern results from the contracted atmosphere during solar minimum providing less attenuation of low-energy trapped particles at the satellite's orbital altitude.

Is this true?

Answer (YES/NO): NO